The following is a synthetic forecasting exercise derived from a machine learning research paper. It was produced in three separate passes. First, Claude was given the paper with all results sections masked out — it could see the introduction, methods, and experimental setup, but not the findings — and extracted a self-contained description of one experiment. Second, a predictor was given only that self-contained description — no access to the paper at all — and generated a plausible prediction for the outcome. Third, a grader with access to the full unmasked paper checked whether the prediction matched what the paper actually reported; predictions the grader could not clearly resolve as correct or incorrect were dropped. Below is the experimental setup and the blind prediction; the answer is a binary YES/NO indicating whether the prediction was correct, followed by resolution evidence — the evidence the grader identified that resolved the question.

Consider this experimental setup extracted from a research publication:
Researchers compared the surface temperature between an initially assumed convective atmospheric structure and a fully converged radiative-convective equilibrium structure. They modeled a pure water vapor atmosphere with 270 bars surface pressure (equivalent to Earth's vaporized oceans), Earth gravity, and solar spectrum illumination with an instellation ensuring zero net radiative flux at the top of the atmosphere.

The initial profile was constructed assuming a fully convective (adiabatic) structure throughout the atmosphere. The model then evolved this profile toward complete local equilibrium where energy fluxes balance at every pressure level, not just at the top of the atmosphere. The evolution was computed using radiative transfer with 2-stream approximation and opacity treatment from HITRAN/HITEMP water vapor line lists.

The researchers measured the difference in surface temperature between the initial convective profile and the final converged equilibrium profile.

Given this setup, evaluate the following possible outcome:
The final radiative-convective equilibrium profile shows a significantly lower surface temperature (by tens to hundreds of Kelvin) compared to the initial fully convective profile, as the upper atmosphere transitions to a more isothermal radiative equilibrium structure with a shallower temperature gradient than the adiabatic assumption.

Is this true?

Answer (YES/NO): YES